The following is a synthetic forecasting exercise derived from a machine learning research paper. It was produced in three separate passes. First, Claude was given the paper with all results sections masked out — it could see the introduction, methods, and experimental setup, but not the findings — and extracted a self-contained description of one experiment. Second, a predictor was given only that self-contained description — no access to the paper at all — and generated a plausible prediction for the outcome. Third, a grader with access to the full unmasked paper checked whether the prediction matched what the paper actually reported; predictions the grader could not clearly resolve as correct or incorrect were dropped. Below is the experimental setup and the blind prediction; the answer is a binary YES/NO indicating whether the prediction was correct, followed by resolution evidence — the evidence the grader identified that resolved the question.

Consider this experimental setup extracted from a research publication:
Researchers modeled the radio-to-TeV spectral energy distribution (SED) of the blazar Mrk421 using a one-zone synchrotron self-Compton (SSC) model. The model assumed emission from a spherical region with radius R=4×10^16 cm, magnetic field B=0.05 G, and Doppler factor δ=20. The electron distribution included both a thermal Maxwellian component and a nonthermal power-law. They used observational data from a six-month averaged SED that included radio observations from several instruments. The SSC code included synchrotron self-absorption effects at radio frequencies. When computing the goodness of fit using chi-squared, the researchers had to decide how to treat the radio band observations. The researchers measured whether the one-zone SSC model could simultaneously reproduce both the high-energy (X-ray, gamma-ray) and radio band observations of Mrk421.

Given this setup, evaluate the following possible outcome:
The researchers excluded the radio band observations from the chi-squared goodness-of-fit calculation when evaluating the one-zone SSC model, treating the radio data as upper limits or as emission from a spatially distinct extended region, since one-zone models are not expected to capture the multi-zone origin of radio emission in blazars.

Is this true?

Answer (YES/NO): YES